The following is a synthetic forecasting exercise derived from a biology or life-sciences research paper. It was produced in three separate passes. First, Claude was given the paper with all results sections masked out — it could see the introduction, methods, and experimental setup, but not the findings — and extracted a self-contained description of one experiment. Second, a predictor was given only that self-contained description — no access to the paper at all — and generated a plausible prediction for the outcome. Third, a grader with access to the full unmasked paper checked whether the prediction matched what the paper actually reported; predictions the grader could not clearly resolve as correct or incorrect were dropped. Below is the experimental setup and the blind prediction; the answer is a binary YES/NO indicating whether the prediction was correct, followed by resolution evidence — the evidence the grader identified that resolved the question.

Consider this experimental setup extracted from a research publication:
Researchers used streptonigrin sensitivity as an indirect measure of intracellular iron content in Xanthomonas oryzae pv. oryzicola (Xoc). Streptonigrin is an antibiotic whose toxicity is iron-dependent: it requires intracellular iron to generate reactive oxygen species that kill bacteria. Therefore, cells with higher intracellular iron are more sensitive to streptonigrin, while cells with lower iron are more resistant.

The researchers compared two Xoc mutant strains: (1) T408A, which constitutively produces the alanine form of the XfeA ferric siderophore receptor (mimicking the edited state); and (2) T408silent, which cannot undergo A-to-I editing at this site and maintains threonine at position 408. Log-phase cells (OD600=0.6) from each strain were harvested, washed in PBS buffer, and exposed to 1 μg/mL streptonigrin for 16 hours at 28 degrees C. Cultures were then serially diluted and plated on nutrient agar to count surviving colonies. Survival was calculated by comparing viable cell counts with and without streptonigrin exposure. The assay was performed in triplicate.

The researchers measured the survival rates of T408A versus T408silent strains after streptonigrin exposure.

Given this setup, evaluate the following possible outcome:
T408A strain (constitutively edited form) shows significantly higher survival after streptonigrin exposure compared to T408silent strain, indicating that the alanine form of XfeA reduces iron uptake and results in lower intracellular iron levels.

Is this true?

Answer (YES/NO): NO